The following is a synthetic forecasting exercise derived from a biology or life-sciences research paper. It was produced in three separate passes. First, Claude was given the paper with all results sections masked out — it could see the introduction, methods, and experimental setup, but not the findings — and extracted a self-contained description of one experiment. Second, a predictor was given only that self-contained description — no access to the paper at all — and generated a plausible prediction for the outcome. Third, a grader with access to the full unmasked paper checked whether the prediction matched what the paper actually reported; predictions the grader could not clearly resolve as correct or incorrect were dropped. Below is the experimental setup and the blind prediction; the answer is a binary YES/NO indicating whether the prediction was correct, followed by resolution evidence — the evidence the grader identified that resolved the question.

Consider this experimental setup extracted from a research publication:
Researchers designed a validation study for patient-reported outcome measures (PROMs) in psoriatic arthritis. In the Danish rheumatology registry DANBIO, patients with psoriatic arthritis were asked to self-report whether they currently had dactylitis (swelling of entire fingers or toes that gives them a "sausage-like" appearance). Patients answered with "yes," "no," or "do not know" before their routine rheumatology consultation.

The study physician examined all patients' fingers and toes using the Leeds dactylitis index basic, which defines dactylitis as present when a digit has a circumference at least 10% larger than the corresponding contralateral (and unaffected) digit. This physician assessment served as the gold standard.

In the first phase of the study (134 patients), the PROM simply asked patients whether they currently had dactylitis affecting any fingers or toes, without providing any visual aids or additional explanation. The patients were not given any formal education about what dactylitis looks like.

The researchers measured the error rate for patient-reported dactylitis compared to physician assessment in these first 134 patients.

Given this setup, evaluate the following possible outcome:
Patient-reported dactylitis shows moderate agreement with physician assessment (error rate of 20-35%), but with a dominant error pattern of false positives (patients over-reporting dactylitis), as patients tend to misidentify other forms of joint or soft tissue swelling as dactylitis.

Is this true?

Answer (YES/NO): YES